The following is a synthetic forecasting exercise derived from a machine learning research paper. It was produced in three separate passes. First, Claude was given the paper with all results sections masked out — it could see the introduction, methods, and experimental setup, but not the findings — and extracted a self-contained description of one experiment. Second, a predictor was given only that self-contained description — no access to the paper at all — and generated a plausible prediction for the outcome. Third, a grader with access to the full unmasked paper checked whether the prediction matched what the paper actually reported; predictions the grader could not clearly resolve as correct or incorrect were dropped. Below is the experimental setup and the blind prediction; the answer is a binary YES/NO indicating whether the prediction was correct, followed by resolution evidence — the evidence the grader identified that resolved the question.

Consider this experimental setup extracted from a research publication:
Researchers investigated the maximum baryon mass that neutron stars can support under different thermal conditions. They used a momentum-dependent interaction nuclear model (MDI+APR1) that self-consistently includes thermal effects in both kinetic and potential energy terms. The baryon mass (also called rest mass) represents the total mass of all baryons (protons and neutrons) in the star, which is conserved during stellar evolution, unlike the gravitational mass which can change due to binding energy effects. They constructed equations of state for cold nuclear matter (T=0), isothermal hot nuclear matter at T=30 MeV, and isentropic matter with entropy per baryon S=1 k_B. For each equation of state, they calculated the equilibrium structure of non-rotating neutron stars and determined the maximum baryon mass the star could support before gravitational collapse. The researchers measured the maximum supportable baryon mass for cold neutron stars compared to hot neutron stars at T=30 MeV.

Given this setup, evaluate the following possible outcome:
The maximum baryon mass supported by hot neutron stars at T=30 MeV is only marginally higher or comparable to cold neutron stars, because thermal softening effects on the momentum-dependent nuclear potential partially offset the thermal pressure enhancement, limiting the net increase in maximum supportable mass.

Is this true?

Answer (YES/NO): NO